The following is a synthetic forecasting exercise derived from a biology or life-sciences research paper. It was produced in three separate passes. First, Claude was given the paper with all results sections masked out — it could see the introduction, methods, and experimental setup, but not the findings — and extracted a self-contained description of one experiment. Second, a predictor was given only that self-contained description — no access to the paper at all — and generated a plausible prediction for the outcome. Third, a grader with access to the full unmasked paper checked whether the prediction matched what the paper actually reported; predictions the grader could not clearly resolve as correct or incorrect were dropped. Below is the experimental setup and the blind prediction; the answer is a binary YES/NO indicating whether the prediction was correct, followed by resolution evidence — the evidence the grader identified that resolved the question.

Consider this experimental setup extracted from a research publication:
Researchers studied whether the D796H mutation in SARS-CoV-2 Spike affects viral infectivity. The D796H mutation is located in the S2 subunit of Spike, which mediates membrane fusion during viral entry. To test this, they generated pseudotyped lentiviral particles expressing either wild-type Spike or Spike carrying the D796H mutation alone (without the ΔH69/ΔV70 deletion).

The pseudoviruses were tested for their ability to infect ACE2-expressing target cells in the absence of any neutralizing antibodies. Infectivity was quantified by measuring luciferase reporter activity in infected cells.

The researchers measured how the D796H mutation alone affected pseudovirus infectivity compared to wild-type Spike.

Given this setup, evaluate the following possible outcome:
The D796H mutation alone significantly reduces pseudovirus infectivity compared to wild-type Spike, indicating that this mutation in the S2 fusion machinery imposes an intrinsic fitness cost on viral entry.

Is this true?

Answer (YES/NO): YES